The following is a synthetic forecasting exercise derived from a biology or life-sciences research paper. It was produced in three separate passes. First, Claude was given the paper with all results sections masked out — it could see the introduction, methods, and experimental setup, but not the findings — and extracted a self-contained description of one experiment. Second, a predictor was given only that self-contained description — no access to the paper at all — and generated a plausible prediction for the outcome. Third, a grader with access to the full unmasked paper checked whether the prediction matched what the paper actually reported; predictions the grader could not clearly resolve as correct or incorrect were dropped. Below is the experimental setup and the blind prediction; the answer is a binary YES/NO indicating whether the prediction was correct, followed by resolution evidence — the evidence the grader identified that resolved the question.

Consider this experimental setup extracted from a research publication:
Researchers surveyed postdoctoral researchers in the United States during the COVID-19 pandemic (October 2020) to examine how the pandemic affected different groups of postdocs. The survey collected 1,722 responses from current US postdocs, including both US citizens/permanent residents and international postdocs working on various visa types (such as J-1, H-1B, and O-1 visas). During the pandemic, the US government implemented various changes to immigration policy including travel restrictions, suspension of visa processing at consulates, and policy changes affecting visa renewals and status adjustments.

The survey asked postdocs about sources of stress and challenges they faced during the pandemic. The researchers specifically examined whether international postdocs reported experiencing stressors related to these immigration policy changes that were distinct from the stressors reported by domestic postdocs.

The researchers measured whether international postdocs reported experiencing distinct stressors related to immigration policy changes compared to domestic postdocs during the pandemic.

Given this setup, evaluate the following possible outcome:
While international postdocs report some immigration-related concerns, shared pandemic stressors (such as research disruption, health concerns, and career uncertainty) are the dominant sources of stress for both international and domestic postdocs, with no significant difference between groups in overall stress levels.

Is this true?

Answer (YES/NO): NO